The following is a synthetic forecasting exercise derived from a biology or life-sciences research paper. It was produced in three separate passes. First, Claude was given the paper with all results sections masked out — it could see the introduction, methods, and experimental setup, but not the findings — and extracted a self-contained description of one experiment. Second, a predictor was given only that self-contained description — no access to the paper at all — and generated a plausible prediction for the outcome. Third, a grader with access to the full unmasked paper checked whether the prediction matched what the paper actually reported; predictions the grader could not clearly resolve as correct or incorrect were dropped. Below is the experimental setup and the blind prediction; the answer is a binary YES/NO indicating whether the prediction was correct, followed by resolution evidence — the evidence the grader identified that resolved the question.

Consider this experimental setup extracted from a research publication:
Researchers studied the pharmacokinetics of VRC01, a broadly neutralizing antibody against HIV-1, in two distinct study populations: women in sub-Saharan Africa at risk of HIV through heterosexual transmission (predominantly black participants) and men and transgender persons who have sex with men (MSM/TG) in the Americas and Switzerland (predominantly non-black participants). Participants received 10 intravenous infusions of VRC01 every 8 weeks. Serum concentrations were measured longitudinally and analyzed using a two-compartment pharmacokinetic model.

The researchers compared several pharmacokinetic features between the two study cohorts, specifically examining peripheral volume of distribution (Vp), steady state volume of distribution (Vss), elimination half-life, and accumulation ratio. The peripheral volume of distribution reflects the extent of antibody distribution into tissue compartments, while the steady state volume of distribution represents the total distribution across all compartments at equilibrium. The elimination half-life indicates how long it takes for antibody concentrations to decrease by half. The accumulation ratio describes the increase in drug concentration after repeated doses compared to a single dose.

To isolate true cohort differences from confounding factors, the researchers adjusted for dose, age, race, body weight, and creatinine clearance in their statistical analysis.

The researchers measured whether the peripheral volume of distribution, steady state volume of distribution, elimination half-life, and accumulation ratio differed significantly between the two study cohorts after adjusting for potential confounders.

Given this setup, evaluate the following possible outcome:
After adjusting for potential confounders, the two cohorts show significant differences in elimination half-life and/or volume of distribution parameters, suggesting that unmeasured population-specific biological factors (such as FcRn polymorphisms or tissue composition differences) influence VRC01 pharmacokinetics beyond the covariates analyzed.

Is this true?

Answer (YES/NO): YES